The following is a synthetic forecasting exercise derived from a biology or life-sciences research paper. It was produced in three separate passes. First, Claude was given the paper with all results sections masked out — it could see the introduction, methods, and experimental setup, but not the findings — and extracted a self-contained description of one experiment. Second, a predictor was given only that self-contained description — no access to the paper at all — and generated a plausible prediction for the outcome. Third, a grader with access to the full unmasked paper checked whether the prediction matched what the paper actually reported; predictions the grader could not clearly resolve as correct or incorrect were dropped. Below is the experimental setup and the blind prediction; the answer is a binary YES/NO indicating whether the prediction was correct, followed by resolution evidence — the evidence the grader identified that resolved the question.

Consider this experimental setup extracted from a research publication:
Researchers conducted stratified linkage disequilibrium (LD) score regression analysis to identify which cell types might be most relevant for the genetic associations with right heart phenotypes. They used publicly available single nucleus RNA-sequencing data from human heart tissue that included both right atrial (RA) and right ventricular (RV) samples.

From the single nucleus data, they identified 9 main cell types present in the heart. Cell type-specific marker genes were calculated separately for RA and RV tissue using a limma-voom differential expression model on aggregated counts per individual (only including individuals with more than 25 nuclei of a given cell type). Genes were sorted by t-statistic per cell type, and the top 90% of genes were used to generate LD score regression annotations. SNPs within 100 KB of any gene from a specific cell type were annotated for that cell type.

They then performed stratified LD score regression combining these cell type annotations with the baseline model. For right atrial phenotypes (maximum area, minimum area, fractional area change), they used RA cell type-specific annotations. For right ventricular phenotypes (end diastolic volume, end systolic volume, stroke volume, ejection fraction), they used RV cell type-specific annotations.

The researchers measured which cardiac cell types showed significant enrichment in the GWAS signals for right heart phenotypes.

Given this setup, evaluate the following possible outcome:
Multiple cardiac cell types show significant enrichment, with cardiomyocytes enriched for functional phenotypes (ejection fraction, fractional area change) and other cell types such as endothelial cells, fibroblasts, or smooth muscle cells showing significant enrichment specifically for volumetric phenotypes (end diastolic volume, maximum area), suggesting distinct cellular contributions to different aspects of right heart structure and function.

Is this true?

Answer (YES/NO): NO